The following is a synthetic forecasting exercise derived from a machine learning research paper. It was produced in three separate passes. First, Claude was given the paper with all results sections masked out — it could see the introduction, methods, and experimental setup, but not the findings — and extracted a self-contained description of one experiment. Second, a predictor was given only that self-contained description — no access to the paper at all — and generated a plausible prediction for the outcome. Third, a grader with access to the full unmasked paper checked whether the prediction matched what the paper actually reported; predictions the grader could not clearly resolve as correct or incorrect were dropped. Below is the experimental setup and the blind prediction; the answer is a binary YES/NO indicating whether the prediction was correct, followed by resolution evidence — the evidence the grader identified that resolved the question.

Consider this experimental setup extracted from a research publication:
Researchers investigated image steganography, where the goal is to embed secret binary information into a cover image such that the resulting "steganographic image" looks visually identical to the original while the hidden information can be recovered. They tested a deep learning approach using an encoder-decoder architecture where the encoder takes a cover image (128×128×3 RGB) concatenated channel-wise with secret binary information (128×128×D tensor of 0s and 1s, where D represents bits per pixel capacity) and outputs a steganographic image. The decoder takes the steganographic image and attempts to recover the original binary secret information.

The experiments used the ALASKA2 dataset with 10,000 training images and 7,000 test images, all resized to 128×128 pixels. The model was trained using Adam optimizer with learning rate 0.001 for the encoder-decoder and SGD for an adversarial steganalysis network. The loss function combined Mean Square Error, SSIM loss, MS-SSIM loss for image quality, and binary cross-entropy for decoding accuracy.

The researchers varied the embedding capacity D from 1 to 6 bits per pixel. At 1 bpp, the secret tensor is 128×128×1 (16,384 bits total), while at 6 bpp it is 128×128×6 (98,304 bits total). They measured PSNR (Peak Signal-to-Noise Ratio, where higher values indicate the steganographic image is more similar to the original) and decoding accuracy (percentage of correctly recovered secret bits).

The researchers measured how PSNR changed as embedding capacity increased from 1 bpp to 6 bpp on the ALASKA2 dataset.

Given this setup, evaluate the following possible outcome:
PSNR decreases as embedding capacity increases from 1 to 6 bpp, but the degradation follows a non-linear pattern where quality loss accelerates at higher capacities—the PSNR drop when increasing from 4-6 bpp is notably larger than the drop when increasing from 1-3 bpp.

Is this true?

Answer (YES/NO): NO